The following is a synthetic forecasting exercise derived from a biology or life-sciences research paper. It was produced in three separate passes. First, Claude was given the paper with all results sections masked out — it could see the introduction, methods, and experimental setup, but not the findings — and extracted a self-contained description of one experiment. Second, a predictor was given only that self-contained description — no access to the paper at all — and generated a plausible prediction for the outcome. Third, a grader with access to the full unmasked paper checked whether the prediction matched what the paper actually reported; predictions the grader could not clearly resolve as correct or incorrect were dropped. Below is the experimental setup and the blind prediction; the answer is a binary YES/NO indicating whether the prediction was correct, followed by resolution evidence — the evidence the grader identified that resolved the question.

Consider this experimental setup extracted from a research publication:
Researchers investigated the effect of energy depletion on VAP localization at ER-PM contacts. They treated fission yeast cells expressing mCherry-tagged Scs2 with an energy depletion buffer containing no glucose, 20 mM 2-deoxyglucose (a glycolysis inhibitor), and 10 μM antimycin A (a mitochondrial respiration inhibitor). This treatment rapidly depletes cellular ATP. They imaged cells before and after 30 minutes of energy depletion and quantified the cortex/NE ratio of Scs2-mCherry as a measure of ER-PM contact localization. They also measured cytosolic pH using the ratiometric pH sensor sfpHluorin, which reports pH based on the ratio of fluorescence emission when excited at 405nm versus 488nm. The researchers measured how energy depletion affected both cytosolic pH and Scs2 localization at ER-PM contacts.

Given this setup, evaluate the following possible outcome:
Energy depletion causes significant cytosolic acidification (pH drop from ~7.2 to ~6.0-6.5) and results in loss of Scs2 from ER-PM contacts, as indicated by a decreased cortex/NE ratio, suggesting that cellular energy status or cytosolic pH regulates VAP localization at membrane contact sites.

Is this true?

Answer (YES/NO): NO